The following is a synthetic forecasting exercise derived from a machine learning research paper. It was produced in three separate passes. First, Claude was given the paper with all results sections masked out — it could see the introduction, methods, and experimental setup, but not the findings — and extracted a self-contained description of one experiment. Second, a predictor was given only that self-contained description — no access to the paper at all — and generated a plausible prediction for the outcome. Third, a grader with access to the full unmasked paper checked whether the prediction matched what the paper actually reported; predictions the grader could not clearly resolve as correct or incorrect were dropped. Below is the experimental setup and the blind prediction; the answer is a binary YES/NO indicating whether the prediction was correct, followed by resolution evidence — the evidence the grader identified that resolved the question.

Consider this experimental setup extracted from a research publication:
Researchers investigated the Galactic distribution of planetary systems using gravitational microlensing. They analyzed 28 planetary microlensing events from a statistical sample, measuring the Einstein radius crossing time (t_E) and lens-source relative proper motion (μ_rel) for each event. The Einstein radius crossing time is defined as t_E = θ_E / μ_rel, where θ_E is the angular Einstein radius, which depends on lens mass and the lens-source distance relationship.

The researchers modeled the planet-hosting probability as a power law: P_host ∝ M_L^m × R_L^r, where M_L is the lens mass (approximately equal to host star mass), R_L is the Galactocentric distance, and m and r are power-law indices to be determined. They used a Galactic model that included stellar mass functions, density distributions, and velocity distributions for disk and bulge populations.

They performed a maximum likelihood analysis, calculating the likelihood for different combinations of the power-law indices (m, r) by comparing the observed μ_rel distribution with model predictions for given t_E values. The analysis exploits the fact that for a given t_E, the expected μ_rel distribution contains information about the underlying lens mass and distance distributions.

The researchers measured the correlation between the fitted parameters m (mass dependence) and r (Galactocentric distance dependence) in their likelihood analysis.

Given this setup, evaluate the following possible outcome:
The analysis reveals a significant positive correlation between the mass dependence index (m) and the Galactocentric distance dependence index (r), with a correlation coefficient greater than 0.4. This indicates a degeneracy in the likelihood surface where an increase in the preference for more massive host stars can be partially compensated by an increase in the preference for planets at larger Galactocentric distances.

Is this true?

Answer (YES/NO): NO